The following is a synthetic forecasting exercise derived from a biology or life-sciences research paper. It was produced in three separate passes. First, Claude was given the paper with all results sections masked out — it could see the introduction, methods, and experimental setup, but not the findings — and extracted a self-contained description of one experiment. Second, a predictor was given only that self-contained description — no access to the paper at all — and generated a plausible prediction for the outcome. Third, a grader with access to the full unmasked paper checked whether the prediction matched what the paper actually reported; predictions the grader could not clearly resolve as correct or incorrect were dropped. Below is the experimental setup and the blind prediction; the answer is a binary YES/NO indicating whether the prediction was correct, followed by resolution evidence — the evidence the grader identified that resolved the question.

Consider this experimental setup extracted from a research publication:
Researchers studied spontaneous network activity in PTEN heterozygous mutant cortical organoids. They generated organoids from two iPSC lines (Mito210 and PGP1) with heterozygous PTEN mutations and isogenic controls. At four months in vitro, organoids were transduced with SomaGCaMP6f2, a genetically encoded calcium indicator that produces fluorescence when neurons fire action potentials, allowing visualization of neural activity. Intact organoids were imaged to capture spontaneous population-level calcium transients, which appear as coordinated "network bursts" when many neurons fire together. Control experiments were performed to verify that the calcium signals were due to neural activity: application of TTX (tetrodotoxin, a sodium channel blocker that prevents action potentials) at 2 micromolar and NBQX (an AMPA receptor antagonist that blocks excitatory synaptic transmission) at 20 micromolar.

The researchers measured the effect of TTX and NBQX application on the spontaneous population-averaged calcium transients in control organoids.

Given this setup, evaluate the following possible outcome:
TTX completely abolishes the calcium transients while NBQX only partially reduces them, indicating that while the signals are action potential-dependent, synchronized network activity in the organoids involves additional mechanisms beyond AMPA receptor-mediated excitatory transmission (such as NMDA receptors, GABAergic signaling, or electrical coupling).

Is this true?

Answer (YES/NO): NO